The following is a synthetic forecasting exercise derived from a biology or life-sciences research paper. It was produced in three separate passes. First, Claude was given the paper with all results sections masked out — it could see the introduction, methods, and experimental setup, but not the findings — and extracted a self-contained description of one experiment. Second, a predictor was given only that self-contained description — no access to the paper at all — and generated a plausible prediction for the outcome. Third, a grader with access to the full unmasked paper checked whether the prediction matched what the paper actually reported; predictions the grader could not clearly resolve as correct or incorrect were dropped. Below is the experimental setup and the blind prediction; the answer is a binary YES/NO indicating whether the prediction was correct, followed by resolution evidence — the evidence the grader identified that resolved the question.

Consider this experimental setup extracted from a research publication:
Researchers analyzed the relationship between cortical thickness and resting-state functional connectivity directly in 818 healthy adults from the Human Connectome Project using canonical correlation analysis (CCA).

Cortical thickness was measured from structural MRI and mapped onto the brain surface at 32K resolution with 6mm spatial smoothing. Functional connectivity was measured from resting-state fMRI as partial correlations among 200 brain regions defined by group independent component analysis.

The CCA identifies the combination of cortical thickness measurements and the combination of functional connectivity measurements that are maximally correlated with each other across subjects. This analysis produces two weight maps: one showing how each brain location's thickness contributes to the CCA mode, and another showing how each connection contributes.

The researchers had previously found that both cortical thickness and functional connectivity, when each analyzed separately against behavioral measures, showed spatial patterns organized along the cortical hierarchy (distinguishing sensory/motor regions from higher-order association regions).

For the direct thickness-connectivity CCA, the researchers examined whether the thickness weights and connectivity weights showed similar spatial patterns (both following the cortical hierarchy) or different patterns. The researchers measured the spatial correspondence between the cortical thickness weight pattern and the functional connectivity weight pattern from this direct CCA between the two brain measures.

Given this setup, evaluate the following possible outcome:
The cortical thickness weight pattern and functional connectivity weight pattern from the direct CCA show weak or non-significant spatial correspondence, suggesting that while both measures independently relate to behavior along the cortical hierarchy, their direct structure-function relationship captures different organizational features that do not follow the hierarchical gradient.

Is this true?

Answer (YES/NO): NO